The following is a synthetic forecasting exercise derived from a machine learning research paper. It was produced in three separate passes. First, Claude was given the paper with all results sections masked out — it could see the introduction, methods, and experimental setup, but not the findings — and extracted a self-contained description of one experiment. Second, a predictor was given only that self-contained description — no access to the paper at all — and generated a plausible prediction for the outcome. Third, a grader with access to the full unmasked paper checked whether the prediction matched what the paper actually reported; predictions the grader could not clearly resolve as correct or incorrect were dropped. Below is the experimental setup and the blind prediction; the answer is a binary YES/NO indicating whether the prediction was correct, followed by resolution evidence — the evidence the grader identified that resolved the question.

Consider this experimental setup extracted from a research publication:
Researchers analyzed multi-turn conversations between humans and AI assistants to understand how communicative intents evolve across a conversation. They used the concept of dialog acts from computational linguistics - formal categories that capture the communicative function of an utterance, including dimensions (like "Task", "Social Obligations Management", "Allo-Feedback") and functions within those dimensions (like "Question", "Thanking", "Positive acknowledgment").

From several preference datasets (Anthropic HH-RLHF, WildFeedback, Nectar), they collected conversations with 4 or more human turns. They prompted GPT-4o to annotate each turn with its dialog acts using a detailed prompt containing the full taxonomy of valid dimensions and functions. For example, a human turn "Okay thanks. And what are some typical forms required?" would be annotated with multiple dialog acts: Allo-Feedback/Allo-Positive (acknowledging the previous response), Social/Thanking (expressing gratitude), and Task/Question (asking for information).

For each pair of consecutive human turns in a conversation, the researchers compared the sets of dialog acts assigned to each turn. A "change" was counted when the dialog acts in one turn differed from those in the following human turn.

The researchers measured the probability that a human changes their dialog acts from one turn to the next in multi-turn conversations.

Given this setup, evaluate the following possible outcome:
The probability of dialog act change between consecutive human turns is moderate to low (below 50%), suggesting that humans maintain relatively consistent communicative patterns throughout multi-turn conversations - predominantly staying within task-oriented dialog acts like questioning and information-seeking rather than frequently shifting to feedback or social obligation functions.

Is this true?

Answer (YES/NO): NO